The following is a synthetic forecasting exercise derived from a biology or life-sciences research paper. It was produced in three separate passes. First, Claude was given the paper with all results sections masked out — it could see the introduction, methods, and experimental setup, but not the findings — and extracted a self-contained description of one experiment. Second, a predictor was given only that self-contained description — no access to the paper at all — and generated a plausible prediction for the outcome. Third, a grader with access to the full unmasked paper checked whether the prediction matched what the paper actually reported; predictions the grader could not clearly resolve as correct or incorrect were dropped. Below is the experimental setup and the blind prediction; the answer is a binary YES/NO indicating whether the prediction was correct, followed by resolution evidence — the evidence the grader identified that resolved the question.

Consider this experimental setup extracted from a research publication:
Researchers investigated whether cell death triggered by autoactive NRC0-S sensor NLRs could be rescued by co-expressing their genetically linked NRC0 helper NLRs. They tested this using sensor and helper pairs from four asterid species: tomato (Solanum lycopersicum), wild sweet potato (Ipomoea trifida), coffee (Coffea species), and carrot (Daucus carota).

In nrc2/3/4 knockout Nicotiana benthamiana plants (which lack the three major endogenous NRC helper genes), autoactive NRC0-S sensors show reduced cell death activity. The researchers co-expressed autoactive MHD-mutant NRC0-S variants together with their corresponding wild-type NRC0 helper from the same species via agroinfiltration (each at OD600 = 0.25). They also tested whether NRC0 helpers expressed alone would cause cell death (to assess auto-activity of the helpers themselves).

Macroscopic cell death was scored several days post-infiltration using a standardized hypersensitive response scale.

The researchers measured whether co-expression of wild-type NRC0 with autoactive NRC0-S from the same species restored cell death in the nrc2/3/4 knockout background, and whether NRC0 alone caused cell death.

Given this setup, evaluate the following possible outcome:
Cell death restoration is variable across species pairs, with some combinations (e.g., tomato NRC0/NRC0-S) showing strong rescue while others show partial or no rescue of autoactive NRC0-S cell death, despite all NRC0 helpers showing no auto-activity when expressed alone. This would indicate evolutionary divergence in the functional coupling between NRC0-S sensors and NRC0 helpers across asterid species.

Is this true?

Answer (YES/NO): NO